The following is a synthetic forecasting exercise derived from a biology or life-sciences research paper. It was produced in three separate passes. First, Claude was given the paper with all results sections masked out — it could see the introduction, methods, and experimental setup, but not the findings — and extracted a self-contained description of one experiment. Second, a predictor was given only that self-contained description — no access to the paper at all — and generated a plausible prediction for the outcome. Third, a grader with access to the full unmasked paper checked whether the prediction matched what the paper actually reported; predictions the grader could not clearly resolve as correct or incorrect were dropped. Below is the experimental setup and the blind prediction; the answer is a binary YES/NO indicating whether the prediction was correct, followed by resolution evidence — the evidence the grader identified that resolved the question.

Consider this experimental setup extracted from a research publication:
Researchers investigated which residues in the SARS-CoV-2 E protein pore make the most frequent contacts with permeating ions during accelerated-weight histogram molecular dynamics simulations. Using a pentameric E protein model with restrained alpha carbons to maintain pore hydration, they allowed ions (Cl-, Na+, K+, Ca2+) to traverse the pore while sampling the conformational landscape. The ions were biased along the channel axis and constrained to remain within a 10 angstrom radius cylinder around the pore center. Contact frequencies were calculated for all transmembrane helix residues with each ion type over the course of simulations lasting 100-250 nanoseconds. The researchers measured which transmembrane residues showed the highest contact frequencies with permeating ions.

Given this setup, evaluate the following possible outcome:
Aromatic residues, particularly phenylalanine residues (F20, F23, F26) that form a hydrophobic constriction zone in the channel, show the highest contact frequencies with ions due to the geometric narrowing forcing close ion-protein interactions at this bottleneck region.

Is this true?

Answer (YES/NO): NO